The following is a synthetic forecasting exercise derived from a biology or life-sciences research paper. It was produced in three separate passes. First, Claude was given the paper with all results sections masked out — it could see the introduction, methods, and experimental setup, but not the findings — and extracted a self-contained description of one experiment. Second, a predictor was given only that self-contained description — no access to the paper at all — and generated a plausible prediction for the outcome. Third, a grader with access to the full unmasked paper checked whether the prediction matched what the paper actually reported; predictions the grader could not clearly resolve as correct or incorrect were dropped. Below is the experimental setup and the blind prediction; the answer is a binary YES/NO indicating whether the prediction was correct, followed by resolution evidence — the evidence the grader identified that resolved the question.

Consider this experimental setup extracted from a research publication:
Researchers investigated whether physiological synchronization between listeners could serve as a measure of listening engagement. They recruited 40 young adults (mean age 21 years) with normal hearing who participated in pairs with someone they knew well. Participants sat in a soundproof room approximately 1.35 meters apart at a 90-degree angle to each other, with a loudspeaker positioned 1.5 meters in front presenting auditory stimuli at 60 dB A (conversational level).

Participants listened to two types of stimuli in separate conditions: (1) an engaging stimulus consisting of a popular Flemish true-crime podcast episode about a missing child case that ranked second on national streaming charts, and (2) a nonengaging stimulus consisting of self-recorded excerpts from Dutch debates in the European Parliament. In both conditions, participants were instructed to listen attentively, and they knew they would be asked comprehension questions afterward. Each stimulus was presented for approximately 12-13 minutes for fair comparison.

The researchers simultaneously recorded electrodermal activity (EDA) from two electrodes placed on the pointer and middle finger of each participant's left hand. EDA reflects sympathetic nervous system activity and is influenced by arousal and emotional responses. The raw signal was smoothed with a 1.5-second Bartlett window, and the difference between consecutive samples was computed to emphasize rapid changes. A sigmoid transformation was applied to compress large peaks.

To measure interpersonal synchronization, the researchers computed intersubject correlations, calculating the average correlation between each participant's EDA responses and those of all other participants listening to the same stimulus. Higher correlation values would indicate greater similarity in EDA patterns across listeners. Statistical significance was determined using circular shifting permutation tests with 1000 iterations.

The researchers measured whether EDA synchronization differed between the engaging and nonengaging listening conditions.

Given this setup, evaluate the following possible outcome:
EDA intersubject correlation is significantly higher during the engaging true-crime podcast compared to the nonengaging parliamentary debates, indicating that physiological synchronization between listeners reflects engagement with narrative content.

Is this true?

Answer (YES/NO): YES